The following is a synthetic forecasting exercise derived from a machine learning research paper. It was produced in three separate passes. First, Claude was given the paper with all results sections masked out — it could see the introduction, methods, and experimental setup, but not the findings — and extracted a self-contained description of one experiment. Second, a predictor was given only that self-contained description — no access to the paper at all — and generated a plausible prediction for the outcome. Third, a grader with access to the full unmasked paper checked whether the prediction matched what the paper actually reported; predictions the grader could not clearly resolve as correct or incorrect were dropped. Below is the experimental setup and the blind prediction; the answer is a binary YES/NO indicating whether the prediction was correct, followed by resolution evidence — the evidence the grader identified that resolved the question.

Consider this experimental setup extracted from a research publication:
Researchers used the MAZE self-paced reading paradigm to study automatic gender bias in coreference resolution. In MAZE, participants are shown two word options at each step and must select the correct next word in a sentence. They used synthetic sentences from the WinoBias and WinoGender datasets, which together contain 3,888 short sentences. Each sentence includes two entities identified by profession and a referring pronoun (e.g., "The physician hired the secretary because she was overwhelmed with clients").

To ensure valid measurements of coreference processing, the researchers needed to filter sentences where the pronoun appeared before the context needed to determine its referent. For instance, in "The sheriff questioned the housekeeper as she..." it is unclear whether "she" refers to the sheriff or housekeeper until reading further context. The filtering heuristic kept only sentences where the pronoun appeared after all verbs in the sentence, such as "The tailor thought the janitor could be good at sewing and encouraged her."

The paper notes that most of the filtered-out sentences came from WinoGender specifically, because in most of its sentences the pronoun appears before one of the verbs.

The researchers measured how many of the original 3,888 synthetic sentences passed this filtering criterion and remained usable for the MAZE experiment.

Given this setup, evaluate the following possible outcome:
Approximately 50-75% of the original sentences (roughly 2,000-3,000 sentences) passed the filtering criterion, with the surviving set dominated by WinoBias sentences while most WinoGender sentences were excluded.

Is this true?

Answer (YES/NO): NO